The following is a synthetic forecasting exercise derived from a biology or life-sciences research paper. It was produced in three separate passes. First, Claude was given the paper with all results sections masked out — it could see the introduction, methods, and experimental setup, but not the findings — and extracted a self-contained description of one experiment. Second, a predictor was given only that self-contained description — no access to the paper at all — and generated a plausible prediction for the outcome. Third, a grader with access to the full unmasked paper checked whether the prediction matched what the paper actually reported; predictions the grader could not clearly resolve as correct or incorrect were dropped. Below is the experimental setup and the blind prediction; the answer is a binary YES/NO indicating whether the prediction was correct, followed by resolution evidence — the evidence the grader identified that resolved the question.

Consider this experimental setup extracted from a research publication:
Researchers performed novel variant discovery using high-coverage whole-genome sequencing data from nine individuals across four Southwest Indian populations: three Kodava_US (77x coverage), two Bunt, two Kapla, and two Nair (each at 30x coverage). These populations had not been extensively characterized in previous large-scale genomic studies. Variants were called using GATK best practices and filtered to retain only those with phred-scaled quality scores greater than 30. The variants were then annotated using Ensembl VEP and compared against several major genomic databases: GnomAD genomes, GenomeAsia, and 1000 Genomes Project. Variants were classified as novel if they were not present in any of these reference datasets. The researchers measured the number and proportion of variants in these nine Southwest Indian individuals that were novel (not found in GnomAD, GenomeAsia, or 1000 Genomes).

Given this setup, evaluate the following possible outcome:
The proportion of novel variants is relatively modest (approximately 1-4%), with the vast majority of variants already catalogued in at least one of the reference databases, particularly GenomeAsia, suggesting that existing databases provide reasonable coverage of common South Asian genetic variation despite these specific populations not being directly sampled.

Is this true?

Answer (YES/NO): YES